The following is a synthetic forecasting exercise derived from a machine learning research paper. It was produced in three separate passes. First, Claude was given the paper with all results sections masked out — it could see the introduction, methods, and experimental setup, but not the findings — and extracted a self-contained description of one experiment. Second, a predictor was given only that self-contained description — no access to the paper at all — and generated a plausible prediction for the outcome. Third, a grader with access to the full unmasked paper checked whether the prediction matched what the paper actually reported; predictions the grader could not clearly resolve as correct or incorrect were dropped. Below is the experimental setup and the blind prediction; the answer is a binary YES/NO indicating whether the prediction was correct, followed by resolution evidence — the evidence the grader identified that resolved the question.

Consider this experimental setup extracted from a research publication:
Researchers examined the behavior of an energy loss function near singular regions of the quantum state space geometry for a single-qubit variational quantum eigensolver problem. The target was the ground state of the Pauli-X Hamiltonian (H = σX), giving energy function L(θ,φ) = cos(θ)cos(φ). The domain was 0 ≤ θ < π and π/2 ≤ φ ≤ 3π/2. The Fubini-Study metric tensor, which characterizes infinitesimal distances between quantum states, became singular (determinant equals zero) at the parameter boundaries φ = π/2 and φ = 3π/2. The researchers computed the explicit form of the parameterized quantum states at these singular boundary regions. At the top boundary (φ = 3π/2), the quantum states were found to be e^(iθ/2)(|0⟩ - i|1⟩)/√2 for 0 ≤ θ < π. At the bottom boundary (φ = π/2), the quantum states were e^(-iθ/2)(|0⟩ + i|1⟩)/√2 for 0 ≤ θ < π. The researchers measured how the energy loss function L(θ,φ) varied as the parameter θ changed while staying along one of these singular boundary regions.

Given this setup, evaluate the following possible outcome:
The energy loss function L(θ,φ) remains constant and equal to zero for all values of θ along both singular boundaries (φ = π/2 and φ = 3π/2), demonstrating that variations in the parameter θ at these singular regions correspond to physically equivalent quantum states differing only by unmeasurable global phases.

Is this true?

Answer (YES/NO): YES